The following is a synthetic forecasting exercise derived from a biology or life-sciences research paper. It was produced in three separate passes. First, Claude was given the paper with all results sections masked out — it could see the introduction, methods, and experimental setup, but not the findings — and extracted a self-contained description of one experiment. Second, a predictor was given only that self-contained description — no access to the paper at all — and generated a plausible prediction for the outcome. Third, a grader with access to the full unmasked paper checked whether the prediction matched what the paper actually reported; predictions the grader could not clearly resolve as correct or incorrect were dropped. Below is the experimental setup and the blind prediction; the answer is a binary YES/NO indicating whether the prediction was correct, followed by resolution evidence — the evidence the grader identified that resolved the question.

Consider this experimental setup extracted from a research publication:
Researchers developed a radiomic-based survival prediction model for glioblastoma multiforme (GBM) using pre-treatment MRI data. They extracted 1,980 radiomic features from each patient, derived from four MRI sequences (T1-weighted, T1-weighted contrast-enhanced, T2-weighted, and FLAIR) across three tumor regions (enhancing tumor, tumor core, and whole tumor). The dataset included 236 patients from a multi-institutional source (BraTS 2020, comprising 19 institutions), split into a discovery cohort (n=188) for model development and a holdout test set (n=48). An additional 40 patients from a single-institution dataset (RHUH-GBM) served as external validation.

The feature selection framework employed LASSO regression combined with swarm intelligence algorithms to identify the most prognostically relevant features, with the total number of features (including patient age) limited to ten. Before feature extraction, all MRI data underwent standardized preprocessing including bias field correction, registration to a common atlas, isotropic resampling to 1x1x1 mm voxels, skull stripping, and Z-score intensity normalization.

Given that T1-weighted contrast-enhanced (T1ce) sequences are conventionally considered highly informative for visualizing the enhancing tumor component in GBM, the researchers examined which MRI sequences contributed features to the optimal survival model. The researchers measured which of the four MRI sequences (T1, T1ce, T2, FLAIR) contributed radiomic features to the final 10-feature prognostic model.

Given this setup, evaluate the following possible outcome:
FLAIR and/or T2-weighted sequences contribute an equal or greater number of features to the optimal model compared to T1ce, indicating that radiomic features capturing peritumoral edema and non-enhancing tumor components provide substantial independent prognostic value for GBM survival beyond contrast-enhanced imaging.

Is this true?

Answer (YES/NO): YES